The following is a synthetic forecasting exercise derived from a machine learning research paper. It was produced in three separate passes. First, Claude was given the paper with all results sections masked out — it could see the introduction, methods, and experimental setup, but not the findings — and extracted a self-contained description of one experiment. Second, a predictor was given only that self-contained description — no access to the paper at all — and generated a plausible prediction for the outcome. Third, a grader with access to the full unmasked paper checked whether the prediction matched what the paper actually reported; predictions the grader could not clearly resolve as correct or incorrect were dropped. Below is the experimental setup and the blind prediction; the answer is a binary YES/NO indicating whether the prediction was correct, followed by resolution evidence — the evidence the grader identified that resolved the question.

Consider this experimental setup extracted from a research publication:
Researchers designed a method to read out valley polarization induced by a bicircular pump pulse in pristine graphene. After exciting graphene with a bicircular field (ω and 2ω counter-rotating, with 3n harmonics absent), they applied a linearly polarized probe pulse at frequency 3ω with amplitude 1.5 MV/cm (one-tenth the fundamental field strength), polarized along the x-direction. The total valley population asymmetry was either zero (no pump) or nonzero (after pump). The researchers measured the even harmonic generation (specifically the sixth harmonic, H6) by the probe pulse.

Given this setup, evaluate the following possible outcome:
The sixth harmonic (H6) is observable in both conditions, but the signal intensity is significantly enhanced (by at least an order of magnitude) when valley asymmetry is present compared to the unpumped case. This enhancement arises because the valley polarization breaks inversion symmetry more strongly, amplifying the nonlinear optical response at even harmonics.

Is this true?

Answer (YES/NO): NO